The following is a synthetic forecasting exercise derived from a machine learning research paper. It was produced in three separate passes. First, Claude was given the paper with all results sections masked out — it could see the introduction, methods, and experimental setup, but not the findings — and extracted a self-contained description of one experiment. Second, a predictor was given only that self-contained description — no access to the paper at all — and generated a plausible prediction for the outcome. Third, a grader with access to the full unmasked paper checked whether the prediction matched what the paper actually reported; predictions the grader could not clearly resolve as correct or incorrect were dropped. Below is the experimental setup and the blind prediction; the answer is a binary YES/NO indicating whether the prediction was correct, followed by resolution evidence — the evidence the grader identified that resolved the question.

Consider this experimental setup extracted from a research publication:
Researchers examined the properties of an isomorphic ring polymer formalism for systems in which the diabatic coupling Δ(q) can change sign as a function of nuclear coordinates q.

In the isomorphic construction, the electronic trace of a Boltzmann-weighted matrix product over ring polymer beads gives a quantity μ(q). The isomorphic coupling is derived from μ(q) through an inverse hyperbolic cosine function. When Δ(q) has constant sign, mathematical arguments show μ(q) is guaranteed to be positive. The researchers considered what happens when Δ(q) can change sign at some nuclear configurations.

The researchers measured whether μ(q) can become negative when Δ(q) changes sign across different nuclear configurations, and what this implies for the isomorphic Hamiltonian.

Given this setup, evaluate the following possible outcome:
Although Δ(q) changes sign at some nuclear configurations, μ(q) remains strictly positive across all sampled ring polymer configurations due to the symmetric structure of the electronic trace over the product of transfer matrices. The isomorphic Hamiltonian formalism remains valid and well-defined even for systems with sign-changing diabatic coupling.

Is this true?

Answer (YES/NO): NO